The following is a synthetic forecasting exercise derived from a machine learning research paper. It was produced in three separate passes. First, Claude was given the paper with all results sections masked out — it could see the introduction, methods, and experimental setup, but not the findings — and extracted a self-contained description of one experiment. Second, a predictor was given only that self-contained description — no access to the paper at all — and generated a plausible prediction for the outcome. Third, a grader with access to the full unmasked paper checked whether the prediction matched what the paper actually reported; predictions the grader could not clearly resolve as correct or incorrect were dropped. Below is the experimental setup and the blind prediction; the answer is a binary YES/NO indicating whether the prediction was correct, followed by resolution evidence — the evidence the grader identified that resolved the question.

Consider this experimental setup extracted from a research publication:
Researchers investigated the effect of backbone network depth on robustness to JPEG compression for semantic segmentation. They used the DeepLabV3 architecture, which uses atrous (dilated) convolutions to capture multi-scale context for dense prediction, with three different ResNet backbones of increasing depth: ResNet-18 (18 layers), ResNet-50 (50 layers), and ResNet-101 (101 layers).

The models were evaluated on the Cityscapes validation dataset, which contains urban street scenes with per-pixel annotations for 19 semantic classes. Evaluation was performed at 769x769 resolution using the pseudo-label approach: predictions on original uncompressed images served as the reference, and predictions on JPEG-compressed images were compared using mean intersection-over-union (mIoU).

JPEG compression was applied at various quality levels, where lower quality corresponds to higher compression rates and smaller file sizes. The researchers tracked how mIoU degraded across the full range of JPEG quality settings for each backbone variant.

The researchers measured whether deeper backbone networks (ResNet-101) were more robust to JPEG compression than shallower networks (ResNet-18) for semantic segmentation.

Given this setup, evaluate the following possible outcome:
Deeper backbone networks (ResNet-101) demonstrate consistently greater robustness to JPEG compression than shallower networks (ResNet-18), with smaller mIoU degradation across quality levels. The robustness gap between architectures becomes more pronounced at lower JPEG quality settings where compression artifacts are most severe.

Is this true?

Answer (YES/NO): NO